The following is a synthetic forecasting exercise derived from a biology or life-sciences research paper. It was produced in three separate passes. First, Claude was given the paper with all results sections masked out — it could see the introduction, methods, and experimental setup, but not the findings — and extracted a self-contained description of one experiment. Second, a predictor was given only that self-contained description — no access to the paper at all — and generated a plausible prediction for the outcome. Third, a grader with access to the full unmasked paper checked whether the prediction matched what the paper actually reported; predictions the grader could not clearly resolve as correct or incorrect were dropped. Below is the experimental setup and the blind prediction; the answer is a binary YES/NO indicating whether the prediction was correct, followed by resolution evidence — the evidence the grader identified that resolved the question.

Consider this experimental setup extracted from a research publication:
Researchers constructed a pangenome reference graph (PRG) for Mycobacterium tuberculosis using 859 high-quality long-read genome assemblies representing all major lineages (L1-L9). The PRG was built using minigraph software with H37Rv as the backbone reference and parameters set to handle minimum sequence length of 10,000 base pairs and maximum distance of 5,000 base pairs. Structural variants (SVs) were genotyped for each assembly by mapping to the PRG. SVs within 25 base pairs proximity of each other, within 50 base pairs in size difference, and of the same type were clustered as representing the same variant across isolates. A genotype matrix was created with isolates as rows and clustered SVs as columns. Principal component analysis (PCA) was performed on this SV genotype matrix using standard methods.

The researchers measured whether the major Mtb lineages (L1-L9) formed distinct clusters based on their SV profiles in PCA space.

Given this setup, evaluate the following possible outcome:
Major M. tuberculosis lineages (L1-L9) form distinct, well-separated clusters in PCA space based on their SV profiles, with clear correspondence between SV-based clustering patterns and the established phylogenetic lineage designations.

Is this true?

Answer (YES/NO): NO